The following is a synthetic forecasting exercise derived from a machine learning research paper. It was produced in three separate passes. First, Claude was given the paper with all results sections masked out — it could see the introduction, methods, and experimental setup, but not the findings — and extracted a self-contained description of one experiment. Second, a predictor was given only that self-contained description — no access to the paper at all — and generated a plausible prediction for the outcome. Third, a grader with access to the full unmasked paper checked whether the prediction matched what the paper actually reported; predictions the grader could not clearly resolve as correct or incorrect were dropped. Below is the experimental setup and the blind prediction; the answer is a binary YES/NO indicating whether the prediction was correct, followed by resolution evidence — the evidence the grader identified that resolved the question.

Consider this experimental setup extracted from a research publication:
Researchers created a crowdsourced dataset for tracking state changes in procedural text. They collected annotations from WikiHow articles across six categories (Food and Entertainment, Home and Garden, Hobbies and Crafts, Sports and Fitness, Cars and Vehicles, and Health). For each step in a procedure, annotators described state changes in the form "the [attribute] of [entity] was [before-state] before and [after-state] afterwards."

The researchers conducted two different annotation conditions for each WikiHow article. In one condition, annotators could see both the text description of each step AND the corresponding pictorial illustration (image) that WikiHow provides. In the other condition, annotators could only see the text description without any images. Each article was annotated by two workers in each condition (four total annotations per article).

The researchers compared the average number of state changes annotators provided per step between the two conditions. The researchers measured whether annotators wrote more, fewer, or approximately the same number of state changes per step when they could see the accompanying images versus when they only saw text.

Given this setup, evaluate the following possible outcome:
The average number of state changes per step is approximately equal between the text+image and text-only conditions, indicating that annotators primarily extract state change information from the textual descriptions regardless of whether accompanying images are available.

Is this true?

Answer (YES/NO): NO